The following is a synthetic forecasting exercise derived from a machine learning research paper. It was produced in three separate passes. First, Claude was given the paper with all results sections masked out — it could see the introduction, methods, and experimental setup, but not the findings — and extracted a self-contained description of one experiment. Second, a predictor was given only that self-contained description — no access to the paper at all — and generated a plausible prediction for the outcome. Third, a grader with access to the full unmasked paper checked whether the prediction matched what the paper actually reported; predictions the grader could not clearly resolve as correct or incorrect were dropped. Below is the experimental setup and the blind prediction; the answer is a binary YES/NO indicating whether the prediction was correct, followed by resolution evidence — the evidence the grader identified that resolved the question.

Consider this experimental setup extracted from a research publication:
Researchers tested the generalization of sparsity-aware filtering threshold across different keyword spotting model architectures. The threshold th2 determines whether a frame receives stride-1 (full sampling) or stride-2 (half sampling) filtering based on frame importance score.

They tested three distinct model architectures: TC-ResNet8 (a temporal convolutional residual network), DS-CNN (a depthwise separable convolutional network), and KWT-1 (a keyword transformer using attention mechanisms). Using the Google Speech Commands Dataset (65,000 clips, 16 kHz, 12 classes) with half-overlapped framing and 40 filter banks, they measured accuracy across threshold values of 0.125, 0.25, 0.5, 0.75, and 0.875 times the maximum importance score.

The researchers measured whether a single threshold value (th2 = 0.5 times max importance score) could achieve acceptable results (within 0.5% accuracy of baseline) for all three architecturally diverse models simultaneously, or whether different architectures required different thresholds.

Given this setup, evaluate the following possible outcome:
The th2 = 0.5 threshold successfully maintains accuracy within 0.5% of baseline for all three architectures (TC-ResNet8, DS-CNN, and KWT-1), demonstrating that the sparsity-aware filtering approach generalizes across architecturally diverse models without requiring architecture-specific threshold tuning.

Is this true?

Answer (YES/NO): YES